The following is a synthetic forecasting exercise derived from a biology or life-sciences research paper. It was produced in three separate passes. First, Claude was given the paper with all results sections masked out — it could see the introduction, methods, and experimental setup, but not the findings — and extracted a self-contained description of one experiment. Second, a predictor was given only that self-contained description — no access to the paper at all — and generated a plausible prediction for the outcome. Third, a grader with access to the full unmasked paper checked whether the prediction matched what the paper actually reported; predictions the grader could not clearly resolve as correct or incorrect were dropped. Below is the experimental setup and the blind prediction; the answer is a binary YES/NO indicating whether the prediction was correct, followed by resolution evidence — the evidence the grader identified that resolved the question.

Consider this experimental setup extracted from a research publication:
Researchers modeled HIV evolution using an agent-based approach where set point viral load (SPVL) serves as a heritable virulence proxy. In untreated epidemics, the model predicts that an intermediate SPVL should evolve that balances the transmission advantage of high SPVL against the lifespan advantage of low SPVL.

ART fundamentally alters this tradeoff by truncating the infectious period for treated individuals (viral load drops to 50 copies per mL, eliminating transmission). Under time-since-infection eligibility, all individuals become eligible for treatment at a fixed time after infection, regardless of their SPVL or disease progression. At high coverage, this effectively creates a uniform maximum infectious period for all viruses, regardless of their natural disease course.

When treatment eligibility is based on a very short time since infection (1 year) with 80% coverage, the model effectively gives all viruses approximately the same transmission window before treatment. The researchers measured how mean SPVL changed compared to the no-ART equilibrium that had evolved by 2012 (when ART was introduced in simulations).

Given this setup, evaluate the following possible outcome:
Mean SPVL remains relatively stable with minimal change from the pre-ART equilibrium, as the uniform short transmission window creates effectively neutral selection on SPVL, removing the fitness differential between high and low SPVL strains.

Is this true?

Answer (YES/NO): NO